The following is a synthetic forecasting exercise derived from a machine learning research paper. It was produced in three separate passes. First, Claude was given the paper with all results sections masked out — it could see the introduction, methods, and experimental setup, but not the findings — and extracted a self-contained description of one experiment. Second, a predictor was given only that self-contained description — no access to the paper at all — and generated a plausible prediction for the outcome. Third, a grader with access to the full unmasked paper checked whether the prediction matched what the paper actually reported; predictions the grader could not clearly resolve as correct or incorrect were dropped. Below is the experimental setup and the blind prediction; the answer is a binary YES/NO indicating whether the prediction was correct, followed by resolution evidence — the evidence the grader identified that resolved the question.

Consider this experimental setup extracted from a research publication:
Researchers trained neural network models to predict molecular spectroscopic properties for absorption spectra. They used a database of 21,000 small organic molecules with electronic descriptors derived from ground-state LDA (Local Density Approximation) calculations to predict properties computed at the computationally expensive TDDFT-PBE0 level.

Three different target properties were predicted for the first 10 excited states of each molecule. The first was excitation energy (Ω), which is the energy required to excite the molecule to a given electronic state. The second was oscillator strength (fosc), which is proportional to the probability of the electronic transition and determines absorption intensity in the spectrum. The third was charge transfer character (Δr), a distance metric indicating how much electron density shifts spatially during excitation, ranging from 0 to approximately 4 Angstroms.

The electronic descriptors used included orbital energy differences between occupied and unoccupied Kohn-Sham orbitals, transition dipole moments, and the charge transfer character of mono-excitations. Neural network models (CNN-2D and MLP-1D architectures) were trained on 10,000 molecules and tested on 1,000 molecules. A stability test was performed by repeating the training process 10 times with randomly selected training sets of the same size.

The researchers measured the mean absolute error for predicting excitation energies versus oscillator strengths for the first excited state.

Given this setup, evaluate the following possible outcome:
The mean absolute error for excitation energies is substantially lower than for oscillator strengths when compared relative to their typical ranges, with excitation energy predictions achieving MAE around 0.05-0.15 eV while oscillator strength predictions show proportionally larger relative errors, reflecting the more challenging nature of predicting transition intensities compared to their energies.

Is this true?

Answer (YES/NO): YES